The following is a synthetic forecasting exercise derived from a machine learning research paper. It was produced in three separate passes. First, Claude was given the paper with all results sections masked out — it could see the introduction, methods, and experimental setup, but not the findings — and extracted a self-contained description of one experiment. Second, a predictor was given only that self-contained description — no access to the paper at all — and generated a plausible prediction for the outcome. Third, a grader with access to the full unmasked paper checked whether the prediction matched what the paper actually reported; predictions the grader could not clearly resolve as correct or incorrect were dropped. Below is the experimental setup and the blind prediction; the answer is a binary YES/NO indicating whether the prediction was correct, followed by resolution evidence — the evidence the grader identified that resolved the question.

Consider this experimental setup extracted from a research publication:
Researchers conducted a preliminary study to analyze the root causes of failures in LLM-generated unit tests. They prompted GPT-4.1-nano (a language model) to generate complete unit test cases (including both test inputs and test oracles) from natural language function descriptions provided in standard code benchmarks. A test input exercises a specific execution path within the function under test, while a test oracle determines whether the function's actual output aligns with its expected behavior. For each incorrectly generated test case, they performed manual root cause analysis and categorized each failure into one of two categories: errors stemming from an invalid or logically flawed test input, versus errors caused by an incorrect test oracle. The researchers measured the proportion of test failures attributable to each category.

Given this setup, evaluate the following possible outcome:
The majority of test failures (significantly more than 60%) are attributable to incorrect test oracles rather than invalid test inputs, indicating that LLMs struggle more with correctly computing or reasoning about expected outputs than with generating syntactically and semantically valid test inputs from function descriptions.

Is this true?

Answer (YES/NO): YES